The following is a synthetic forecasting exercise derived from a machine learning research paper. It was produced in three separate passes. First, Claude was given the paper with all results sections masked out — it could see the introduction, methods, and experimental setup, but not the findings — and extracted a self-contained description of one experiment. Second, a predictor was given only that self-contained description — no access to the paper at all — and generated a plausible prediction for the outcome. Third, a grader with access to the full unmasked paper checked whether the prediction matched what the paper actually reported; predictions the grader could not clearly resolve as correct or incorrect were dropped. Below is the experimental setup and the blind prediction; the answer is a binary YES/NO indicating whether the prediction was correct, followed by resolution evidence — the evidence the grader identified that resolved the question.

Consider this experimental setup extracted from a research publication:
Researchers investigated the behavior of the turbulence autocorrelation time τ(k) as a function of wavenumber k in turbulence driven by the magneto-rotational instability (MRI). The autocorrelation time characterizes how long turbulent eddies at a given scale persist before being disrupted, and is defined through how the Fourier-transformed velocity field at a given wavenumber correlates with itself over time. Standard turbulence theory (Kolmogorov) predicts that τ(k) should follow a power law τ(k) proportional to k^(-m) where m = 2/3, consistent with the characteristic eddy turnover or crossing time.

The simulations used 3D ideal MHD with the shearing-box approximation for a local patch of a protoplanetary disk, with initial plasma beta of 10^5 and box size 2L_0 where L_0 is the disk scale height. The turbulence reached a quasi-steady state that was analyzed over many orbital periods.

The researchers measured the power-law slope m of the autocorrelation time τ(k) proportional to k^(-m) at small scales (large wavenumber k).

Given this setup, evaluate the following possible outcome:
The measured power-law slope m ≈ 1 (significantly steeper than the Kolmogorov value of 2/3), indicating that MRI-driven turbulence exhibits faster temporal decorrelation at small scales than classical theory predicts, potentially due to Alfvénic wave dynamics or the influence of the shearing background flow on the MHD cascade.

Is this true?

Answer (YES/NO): YES